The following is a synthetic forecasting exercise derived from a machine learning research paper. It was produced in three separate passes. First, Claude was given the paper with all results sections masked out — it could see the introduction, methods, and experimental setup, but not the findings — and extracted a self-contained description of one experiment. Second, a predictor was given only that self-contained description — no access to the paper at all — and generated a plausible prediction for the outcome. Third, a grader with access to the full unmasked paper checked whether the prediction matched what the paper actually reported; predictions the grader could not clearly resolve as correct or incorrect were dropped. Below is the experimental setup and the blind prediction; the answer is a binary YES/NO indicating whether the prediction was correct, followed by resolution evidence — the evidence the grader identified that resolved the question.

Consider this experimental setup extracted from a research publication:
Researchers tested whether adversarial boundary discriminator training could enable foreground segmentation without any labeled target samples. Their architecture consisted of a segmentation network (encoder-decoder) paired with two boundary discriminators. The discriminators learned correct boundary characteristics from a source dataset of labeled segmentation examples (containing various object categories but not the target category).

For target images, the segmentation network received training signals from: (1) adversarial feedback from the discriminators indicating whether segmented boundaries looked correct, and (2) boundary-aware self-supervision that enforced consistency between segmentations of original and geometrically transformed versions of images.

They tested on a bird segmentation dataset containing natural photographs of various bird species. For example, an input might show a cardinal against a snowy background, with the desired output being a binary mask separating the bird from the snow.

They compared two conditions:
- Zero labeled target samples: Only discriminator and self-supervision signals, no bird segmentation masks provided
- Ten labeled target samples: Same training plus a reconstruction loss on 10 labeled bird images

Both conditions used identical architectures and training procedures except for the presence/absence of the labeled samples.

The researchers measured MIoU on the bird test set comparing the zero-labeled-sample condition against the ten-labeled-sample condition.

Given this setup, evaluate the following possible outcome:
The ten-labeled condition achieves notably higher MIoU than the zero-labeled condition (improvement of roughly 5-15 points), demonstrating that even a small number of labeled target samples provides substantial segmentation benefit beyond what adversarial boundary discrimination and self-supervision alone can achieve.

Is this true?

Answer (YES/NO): NO